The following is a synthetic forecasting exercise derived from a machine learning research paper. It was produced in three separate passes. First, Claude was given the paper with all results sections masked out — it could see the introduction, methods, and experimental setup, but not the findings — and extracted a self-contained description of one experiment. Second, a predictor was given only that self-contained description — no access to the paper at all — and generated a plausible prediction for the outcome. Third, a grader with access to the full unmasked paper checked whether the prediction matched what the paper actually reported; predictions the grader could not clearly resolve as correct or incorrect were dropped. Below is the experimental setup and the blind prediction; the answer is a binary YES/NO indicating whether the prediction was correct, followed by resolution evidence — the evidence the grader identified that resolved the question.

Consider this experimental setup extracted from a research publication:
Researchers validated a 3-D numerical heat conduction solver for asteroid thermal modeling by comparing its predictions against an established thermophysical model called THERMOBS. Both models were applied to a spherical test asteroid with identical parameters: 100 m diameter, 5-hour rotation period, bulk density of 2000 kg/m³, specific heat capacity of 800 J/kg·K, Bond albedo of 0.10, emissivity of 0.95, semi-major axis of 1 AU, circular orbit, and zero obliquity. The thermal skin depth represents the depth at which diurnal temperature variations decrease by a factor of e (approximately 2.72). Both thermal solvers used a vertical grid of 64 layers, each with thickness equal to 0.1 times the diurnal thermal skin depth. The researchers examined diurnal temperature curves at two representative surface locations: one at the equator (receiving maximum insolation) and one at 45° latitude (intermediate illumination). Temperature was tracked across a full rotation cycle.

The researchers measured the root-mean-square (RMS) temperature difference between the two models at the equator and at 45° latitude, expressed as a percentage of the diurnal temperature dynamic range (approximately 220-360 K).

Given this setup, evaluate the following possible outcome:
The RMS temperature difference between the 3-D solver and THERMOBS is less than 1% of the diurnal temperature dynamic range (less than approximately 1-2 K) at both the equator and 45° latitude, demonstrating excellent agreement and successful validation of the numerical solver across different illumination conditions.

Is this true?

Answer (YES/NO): YES